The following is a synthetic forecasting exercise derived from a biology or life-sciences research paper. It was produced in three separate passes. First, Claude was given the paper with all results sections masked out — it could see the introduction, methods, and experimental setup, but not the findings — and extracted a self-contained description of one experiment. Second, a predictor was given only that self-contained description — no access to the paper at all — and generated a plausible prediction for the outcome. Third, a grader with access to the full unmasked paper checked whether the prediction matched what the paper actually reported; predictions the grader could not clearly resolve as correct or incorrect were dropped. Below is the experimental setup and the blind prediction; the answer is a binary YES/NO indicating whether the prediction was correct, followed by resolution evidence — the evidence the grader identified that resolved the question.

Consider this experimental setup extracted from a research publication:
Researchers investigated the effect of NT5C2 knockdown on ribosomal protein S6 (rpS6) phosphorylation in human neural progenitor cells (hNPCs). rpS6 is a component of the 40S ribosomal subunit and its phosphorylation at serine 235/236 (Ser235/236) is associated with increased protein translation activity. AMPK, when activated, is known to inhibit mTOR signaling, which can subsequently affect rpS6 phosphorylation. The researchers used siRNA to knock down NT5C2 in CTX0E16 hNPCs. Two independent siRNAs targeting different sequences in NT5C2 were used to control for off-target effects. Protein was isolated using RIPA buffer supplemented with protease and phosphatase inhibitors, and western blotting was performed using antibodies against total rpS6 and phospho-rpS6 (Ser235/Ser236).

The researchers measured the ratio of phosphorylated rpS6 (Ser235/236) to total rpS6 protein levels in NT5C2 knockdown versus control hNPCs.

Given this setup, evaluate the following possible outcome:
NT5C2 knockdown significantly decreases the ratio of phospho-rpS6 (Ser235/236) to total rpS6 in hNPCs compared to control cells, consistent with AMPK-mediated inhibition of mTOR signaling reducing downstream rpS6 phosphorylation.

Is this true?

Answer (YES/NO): NO